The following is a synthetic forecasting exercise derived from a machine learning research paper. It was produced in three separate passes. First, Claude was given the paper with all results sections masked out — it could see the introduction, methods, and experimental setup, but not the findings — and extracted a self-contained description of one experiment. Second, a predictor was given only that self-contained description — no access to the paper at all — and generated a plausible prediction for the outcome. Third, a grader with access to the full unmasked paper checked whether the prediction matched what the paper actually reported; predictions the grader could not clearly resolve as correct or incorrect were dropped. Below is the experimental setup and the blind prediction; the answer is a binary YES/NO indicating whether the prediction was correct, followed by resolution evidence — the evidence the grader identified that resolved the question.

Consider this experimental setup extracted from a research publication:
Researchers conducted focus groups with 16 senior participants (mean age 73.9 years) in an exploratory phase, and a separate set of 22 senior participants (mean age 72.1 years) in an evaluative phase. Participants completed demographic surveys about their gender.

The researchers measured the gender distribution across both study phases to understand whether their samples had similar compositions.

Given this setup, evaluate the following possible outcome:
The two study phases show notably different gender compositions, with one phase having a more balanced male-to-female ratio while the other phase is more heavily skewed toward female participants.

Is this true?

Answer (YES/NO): NO